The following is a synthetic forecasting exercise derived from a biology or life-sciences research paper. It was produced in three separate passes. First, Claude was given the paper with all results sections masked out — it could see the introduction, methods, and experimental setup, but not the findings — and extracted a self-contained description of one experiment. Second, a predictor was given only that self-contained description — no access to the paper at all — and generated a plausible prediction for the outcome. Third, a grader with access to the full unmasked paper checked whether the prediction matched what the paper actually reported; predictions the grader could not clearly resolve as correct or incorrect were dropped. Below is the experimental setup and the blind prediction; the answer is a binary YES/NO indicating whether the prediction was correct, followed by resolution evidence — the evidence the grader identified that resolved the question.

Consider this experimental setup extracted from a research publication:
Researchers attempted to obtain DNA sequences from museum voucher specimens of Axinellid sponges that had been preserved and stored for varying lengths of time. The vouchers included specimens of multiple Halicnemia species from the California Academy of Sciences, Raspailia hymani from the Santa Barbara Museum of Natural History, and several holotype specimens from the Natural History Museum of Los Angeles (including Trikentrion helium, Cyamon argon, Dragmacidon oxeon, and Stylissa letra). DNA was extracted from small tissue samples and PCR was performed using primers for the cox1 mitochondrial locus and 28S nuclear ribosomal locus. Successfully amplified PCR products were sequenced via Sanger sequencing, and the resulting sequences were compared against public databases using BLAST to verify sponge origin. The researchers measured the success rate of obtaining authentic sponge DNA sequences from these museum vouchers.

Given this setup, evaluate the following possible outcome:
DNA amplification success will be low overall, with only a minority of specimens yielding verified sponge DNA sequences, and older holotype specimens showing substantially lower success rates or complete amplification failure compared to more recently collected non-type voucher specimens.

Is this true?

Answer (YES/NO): NO